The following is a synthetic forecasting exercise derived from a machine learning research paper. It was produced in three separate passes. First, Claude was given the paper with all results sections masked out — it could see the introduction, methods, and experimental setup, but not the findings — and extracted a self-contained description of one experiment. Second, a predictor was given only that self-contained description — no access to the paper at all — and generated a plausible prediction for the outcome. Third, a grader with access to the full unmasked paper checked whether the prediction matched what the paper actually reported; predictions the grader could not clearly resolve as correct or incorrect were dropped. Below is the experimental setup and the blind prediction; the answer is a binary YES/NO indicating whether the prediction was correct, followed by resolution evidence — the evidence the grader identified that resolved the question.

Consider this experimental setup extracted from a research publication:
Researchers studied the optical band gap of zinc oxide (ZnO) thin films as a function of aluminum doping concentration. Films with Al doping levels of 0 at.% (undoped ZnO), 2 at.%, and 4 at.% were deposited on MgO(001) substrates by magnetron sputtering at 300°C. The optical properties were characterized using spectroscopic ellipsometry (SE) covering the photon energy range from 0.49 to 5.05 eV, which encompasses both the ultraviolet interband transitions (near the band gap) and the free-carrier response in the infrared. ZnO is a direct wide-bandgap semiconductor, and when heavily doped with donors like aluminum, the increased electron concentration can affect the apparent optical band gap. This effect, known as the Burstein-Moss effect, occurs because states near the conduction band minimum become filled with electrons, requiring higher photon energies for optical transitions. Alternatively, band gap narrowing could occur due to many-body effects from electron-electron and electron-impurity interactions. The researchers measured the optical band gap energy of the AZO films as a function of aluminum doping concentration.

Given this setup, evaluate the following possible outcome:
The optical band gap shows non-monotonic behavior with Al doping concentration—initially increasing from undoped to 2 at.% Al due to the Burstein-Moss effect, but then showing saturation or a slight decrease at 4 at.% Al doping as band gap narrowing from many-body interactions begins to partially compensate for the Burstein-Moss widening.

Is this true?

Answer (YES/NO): NO